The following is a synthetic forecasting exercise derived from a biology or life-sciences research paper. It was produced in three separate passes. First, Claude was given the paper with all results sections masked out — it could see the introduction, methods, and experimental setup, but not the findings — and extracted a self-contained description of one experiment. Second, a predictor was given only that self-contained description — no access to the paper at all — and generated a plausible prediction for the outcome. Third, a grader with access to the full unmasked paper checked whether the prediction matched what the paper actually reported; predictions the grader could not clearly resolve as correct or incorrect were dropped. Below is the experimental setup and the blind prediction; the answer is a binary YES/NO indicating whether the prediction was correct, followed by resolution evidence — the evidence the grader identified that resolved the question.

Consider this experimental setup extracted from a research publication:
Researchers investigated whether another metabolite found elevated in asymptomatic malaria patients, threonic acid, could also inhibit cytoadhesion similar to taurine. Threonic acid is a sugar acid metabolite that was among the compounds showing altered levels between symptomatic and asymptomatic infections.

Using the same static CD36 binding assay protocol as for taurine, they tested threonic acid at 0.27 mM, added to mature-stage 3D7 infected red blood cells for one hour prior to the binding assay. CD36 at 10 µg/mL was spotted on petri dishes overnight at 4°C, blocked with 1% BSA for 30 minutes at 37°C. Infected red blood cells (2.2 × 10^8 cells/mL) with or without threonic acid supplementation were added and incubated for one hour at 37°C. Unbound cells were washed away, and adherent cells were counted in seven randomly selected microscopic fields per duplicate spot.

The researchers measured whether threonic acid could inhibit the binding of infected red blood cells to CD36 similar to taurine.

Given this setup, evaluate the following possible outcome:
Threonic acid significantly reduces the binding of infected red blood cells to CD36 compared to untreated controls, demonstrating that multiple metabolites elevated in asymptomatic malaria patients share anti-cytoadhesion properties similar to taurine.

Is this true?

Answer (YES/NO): NO